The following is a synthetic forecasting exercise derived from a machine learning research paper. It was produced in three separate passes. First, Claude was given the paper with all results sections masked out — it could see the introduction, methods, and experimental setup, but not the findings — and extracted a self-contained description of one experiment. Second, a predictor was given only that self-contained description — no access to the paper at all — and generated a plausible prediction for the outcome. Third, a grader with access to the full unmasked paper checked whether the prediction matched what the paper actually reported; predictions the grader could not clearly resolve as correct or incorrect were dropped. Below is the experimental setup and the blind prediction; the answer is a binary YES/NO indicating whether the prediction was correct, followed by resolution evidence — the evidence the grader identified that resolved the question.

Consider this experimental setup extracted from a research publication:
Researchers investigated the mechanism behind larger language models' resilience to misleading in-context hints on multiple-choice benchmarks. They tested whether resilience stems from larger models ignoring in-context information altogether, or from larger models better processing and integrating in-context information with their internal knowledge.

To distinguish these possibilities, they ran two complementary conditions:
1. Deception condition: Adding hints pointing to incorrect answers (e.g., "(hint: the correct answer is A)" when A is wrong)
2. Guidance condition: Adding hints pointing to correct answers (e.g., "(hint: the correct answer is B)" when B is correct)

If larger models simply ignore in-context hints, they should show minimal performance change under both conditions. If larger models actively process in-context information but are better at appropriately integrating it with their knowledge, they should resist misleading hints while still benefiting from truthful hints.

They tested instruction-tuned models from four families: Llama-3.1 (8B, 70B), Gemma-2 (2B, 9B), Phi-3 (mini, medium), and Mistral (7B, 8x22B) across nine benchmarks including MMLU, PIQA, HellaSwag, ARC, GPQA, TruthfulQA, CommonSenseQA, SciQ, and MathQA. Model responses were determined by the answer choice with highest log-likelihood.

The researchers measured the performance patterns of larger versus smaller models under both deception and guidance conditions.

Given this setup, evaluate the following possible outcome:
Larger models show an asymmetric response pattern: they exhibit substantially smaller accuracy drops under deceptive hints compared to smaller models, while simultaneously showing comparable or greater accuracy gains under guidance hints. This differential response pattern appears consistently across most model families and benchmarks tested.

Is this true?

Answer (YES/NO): YES